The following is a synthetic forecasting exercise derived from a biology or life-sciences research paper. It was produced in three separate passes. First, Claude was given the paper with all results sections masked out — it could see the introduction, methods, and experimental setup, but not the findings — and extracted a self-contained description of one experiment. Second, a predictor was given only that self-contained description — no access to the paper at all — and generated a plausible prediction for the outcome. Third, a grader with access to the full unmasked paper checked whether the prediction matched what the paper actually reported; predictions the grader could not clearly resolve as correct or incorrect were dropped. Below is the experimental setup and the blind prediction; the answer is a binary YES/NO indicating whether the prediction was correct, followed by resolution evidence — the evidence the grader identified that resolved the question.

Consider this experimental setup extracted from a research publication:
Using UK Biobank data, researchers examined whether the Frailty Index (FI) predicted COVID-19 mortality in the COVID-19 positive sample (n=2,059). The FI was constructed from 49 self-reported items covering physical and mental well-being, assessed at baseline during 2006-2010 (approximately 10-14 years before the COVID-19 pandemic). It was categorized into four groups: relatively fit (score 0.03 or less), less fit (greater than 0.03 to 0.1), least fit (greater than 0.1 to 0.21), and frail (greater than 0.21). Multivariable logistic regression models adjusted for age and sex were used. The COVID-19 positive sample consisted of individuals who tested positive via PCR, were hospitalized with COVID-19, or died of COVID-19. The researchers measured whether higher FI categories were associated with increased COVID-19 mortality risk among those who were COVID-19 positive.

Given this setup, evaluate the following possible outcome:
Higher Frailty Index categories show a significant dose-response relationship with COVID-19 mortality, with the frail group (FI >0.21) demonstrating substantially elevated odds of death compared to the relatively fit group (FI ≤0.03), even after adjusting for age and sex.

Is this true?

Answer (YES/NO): NO